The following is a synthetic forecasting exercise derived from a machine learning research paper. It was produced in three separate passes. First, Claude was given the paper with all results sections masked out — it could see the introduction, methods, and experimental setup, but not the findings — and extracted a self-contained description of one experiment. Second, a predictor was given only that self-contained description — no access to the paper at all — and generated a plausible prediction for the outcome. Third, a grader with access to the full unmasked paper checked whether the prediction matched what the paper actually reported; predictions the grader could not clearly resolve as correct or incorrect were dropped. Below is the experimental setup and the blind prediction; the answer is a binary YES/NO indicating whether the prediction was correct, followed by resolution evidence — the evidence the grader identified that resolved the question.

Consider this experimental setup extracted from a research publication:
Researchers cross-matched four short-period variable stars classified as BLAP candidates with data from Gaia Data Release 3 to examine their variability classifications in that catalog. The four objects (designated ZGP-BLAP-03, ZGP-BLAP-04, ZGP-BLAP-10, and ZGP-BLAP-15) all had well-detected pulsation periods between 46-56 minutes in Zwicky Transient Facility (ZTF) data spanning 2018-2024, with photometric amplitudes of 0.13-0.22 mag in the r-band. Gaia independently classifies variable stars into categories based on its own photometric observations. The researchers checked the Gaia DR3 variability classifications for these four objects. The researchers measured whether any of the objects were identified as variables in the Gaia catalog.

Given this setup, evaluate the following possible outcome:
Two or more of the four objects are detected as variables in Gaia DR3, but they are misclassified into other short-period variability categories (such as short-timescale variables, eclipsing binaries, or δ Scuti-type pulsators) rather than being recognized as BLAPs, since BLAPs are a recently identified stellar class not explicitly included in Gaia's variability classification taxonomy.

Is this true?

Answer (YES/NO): NO